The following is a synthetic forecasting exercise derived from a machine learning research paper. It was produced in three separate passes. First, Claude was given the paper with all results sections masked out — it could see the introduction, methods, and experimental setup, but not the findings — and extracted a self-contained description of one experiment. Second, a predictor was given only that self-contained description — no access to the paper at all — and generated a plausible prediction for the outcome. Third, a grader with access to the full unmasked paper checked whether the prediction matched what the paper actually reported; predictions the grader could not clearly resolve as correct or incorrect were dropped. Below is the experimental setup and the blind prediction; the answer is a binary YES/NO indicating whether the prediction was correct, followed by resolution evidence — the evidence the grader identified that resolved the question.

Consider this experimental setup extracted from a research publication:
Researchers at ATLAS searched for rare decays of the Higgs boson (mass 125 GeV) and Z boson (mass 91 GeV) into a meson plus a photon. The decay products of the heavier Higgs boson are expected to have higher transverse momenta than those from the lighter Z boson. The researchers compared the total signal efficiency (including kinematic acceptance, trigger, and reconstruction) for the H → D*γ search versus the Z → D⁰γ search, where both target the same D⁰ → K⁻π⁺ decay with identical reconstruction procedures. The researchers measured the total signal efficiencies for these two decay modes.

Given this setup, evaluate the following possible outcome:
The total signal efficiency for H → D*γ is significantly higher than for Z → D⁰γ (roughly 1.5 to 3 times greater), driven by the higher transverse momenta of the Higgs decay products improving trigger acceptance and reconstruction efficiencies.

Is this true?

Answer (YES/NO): YES